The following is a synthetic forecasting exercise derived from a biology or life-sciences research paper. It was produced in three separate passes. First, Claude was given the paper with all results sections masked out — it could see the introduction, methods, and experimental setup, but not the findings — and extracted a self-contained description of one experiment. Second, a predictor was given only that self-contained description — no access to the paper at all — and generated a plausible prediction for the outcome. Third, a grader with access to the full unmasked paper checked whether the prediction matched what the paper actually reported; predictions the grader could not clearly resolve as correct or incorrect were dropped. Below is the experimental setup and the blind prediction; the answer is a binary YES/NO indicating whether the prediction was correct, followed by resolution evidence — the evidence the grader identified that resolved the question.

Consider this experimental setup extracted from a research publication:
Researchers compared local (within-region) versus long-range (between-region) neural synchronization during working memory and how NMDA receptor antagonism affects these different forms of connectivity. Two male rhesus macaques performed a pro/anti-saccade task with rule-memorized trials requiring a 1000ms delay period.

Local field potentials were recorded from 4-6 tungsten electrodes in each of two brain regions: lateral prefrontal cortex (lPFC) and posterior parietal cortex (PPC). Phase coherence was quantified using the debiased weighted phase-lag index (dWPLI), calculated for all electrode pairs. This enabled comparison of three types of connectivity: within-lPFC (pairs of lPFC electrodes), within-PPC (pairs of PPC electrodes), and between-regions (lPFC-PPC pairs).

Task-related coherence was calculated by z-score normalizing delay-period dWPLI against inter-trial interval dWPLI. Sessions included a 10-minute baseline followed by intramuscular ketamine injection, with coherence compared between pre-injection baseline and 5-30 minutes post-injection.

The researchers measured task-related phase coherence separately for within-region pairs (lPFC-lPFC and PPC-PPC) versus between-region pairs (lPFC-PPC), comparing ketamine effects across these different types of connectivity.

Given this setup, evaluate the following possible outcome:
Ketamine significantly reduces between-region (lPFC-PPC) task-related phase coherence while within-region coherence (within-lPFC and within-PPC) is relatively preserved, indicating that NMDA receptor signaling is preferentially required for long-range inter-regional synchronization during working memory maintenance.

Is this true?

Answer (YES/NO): NO